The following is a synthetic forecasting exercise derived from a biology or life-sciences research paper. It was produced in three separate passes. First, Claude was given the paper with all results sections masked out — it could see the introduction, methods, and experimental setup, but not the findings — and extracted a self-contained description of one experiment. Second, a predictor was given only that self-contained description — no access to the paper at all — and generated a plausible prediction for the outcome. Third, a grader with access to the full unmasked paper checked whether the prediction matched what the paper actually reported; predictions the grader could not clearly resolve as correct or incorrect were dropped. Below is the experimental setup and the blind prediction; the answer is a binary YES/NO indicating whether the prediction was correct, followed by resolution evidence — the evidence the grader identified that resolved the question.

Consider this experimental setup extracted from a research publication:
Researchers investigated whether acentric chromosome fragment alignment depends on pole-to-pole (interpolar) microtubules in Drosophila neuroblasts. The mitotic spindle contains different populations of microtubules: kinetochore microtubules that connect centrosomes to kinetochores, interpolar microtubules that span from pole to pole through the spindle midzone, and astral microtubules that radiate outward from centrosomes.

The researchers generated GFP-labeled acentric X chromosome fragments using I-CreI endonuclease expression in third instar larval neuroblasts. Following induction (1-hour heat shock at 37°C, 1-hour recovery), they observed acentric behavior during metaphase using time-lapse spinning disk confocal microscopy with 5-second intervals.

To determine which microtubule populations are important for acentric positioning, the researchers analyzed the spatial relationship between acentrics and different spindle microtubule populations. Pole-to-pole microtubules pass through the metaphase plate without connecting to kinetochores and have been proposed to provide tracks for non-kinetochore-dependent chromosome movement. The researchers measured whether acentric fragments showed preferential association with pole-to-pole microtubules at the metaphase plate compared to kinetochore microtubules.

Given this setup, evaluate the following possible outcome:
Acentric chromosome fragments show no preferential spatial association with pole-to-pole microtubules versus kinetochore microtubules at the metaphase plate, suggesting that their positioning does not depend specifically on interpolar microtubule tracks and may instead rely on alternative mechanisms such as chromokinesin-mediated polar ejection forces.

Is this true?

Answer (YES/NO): NO